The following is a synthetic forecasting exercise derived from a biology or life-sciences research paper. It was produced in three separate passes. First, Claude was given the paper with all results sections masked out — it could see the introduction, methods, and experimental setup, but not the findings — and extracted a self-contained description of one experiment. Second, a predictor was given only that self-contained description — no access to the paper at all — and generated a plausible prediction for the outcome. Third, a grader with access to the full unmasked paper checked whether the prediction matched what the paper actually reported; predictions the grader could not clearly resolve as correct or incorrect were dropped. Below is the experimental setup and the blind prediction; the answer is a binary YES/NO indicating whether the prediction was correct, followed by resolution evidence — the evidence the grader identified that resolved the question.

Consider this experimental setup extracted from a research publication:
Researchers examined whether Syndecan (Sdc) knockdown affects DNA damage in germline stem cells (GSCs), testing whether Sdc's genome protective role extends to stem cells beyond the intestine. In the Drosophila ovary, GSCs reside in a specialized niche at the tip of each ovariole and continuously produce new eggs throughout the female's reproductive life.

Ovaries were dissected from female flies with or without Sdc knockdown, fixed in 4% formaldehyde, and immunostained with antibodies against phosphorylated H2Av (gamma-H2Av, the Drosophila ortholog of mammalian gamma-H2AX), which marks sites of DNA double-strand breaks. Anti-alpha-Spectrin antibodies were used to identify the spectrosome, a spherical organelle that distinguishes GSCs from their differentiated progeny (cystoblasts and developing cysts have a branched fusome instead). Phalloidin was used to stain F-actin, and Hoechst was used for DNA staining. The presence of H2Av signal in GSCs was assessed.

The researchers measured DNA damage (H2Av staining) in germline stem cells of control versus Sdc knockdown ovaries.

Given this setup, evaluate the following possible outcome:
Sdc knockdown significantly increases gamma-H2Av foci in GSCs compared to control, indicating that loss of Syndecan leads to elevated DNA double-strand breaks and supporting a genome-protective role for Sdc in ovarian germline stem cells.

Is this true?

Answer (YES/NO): NO